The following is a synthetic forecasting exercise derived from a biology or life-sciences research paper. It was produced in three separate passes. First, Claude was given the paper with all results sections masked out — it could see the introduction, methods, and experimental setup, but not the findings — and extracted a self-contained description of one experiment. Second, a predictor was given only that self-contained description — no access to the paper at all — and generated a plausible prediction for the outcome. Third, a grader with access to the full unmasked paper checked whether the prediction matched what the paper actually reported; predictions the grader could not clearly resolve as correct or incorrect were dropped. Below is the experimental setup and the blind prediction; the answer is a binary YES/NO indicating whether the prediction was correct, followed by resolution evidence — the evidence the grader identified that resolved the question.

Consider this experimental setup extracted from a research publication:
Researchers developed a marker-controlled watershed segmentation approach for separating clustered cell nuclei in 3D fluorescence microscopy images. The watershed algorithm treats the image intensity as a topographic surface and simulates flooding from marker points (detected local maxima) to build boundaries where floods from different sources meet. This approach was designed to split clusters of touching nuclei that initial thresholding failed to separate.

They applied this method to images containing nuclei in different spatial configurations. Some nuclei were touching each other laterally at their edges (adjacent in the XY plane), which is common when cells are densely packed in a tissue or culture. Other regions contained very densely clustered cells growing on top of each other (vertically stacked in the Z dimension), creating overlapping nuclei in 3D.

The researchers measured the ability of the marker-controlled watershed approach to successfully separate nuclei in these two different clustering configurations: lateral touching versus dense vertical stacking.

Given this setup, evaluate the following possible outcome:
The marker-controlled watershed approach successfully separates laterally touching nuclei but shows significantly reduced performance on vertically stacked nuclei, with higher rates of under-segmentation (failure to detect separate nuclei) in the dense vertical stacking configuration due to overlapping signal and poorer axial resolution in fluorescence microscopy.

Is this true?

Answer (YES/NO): YES